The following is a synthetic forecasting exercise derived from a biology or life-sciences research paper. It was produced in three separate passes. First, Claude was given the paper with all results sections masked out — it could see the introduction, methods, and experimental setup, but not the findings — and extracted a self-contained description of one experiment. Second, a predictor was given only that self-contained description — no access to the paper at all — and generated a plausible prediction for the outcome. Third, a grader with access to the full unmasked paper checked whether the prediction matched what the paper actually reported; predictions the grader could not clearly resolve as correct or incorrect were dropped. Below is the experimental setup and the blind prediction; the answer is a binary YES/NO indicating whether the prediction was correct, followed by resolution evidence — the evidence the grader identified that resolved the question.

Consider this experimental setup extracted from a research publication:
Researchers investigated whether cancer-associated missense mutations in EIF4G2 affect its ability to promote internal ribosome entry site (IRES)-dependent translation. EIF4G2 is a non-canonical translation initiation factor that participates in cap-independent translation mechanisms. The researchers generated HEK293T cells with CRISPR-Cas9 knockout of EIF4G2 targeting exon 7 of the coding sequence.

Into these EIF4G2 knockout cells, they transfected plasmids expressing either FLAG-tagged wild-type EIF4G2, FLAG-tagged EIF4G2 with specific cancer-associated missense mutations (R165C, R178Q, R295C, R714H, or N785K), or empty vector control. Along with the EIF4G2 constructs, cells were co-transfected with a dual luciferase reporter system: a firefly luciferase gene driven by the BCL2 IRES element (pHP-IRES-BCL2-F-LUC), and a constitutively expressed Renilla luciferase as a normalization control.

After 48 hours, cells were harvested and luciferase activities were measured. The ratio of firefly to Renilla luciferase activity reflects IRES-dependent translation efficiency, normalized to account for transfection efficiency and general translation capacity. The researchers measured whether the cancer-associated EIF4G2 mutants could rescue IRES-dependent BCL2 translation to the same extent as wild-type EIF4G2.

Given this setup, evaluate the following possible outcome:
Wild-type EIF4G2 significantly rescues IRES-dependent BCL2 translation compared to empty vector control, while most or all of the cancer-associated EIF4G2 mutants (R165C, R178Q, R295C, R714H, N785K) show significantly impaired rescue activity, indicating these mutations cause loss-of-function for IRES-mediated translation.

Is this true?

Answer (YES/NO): YES